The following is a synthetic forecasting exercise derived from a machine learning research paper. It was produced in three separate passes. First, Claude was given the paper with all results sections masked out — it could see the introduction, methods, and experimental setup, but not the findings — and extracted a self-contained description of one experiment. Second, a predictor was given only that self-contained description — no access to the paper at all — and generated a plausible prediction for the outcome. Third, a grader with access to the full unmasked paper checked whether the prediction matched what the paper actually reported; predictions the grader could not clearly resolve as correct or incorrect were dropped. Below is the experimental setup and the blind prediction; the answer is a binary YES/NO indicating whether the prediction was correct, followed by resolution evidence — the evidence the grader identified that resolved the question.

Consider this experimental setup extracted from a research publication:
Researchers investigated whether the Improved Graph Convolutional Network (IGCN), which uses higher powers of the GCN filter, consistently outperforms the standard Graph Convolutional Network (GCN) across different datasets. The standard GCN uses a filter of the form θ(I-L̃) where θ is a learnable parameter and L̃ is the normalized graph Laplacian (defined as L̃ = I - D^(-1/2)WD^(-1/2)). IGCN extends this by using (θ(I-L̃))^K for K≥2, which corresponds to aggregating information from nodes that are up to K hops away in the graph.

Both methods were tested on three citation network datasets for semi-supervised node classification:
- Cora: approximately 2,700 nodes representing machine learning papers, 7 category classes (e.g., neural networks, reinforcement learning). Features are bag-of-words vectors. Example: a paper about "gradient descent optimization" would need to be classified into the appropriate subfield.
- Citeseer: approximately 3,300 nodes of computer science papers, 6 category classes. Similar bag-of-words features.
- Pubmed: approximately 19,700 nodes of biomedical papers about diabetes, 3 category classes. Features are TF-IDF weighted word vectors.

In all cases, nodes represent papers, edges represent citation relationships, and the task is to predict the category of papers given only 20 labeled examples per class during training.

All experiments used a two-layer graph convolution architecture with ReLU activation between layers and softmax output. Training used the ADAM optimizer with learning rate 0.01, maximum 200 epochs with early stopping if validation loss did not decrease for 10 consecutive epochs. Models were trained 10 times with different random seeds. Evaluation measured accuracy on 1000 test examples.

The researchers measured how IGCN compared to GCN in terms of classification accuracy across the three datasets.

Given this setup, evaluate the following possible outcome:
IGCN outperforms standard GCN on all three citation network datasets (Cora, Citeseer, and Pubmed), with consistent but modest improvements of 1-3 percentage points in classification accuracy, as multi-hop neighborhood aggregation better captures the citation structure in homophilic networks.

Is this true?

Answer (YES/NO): NO